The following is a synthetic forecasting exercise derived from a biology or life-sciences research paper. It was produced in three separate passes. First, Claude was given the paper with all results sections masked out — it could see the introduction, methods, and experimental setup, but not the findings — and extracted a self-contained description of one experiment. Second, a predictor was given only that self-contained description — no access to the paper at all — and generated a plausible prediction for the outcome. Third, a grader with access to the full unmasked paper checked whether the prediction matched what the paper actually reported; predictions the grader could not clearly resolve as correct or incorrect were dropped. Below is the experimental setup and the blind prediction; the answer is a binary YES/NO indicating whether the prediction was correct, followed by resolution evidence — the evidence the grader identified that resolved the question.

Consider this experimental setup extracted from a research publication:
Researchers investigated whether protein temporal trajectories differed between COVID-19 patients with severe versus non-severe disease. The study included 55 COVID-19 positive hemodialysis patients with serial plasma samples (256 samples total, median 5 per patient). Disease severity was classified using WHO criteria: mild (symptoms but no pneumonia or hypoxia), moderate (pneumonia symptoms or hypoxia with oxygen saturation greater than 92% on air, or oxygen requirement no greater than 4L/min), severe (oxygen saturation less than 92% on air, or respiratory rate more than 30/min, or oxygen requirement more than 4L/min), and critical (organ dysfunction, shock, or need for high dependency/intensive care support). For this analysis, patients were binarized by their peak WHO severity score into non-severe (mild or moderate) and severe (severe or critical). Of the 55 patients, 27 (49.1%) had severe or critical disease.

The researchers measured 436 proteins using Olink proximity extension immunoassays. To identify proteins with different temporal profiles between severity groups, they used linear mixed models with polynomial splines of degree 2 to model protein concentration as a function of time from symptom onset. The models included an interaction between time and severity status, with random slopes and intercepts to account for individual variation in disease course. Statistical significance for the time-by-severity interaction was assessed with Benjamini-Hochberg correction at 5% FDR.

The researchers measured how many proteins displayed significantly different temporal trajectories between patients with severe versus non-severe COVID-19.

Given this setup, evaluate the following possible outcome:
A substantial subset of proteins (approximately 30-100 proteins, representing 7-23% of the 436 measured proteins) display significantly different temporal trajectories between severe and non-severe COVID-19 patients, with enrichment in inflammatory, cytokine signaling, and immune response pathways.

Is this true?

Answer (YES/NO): NO